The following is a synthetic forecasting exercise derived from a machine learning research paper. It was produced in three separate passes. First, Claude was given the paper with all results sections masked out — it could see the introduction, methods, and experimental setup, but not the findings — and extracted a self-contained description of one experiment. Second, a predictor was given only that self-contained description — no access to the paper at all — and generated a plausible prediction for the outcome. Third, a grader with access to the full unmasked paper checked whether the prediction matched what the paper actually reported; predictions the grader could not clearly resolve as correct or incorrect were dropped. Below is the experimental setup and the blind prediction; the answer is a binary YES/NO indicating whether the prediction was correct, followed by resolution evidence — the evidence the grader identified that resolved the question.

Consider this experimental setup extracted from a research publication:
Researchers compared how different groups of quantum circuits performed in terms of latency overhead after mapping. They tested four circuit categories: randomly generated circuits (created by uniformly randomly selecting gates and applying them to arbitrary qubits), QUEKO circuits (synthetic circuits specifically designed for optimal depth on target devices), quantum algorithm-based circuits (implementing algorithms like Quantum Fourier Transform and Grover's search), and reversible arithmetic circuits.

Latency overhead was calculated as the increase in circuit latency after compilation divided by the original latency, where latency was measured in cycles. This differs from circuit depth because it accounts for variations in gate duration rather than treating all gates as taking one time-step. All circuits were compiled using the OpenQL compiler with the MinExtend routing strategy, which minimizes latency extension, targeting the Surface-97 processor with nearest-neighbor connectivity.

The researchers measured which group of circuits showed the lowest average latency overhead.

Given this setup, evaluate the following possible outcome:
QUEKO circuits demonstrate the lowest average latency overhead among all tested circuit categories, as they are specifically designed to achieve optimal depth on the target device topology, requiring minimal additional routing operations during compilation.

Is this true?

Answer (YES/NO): NO